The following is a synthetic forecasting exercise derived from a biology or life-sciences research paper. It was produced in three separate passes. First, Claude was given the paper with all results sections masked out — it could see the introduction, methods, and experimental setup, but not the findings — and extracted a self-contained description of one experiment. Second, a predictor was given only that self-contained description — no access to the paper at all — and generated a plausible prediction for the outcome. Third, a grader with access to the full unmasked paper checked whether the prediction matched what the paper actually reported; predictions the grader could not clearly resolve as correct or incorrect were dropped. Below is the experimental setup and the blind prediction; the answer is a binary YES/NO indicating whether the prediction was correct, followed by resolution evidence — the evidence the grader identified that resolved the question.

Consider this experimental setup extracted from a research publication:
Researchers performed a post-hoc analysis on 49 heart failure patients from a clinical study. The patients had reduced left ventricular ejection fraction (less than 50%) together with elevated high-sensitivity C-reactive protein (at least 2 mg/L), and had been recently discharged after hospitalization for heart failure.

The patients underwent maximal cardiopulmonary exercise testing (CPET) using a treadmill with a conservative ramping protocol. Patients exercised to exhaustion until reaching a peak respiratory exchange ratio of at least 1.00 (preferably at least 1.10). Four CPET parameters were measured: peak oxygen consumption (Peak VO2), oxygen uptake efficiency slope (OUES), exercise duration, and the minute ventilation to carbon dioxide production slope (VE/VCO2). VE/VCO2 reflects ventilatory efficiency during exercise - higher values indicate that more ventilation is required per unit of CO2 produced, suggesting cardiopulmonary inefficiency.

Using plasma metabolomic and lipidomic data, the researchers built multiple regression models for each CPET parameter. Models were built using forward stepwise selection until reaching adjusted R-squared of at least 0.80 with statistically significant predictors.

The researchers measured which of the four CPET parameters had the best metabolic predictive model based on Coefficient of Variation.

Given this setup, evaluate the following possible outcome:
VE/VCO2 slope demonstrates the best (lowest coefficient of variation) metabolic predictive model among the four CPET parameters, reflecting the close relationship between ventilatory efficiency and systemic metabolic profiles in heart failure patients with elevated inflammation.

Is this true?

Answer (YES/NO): YES